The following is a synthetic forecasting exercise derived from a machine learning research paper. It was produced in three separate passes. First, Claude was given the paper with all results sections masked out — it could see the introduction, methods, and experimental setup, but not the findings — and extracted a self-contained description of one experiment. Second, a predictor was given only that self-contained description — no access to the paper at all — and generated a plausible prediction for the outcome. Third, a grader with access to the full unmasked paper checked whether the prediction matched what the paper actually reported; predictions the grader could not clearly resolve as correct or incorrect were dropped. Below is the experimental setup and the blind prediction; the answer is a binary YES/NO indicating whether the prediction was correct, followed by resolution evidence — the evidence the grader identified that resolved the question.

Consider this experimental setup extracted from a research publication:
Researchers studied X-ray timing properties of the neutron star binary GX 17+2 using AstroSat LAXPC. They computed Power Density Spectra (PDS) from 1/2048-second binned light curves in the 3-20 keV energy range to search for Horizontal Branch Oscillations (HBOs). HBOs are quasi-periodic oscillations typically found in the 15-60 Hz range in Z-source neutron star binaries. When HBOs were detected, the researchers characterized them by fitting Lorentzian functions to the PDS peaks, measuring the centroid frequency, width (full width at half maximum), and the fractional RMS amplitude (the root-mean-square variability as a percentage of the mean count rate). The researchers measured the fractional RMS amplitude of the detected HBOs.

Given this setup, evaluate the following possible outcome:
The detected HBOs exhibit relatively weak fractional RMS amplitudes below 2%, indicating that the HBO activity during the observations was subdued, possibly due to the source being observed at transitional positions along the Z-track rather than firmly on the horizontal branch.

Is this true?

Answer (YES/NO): NO